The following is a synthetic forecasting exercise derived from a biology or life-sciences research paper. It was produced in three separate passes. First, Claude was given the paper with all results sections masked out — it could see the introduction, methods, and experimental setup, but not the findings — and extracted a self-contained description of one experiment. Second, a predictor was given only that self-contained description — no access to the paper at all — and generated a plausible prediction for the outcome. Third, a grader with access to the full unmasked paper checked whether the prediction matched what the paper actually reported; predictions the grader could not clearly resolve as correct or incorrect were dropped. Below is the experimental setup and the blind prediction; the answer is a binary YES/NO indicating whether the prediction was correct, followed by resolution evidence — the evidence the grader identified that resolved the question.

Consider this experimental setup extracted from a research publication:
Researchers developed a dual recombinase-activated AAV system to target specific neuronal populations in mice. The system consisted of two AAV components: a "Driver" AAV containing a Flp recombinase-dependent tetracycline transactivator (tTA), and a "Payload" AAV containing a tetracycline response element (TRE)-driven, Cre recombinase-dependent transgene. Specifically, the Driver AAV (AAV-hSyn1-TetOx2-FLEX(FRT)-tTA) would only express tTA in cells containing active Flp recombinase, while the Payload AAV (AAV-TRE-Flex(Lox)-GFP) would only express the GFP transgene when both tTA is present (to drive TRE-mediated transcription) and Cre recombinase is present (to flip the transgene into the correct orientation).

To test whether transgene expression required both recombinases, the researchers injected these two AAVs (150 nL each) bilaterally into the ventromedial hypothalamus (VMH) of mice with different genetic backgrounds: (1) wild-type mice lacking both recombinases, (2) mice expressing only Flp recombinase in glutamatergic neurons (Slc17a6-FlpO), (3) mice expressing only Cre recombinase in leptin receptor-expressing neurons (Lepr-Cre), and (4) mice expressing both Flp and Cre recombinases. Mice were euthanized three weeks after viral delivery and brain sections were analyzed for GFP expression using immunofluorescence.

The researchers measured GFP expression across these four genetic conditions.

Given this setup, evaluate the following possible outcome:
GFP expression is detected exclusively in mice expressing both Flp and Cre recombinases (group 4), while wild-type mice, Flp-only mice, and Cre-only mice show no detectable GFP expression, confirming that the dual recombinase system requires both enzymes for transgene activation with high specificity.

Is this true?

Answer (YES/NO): NO